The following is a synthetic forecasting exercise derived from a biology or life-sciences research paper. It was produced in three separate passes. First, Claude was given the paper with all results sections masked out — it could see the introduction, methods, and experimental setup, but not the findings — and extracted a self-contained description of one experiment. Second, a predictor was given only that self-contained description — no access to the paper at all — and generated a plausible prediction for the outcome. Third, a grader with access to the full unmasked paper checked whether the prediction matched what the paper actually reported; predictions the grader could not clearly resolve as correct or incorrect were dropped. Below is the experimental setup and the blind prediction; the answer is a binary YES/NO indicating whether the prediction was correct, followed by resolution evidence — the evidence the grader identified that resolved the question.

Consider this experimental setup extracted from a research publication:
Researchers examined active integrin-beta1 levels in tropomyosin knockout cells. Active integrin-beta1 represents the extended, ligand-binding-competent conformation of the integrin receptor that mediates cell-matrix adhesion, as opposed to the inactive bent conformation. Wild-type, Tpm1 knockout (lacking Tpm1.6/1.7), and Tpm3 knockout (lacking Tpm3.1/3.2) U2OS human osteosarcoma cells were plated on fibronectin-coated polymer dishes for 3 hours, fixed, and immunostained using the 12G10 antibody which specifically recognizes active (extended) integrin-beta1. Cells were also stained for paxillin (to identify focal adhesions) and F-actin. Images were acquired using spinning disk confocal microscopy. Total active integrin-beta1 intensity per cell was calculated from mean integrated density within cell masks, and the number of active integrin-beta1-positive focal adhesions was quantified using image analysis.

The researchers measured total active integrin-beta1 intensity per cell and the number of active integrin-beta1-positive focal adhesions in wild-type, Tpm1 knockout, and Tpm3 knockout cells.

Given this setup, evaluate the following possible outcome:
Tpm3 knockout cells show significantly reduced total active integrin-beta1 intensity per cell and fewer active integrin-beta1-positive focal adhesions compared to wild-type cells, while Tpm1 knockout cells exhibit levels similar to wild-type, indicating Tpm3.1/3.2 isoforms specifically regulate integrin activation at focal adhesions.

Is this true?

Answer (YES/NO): NO